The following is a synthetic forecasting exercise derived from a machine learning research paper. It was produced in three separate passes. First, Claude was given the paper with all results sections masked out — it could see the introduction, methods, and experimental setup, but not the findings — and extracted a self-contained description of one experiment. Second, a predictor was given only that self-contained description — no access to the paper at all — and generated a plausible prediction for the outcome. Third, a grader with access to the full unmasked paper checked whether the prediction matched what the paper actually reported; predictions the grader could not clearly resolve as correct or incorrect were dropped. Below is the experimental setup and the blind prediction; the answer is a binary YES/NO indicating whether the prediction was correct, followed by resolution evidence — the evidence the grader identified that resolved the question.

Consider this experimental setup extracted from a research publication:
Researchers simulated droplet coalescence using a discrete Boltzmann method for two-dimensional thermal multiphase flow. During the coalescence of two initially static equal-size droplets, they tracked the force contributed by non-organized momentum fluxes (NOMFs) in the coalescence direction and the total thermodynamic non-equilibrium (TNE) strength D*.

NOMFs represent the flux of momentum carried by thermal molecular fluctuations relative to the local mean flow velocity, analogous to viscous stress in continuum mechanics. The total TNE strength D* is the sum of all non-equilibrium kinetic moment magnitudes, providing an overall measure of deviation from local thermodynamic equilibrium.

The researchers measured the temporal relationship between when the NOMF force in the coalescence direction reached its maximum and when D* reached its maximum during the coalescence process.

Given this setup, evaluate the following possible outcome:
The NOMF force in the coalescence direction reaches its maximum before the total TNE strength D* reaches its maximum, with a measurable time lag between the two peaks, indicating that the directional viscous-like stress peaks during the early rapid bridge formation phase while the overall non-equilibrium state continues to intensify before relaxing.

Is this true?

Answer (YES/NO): NO